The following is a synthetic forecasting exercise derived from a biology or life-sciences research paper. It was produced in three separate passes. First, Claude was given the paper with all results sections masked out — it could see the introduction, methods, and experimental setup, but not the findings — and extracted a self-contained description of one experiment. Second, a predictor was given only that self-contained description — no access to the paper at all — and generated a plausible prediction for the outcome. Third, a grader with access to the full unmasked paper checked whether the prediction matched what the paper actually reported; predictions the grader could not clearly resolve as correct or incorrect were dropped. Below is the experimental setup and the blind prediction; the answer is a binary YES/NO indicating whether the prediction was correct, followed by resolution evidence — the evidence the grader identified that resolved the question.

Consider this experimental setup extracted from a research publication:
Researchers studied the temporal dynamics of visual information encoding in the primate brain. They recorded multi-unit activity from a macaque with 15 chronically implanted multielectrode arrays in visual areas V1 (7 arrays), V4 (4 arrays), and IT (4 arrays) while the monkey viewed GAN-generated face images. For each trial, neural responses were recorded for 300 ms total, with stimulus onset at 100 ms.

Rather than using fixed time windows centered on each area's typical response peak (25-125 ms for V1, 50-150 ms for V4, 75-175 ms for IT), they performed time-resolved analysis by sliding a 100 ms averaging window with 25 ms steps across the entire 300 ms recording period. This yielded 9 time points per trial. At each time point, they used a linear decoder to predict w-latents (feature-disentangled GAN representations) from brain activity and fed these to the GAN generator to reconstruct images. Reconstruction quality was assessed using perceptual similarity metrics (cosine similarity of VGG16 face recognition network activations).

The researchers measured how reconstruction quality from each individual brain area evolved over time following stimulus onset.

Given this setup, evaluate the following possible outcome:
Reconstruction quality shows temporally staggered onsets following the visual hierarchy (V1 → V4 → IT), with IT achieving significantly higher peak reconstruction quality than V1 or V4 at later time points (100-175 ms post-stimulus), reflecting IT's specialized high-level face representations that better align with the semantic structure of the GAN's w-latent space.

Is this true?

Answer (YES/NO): YES